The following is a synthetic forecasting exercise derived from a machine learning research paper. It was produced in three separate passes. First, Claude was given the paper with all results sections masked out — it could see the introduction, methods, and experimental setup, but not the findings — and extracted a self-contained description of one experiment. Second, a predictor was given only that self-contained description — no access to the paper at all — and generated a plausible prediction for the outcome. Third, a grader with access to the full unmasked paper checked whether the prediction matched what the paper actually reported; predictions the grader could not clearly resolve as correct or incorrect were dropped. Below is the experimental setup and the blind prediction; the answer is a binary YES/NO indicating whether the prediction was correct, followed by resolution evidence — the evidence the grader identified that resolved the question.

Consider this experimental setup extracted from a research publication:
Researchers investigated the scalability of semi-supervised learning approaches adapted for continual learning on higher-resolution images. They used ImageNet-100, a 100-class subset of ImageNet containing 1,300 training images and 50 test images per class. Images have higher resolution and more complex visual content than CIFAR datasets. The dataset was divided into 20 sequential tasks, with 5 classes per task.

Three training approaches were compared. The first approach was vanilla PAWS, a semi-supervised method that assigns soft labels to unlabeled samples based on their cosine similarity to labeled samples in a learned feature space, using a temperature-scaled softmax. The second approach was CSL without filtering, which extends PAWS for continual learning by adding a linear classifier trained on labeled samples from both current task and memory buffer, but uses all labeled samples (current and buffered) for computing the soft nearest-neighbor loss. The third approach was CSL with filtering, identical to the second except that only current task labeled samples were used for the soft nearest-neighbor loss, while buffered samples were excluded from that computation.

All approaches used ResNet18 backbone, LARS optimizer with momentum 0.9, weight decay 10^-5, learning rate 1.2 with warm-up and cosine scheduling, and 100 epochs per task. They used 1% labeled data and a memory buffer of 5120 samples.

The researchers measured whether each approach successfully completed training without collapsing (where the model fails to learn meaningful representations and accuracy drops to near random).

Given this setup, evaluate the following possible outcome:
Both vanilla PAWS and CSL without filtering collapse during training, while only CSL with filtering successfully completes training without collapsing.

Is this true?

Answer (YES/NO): YES